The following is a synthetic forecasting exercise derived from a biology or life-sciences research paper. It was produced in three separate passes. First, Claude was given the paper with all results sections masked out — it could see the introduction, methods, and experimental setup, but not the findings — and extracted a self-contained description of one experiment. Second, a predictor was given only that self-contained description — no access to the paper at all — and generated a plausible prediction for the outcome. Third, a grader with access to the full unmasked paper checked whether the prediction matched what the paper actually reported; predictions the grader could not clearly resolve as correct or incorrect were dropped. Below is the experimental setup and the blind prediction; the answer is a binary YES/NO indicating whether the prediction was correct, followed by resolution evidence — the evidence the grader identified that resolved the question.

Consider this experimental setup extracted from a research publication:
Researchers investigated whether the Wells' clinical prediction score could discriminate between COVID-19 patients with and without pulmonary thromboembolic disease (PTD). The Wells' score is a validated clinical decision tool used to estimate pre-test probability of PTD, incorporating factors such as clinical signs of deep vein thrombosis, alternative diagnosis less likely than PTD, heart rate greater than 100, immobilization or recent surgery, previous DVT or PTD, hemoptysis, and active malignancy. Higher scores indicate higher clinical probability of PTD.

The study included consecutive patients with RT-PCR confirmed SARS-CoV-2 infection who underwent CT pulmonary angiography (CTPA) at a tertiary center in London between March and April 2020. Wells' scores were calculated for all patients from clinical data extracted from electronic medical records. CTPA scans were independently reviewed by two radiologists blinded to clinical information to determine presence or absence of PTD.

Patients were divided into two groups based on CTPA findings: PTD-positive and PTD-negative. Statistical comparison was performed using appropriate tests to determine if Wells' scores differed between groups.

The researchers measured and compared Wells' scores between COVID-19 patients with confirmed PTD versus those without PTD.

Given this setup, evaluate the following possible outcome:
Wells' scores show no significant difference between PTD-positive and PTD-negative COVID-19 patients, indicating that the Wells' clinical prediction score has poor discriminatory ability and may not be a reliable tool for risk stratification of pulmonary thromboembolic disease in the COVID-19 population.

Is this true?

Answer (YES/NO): YES